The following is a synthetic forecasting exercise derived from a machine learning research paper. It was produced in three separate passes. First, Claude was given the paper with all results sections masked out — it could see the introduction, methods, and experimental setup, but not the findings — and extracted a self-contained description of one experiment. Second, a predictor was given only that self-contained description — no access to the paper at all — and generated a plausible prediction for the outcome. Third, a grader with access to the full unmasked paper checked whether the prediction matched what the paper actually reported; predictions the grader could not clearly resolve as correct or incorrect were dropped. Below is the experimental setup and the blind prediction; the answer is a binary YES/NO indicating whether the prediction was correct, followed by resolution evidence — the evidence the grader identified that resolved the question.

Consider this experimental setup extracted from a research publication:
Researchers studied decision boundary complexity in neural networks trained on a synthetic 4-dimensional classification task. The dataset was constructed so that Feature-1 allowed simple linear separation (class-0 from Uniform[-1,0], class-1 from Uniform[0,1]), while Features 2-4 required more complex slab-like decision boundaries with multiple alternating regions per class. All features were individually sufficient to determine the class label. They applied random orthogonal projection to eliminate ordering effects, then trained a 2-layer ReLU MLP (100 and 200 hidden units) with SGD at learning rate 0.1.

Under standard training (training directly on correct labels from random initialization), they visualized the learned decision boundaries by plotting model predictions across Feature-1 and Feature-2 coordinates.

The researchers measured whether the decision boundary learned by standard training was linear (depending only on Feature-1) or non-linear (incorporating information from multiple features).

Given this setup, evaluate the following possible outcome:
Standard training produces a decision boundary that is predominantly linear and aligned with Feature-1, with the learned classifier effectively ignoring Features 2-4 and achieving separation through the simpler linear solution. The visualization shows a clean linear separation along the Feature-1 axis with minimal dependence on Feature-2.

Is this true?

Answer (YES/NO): YES